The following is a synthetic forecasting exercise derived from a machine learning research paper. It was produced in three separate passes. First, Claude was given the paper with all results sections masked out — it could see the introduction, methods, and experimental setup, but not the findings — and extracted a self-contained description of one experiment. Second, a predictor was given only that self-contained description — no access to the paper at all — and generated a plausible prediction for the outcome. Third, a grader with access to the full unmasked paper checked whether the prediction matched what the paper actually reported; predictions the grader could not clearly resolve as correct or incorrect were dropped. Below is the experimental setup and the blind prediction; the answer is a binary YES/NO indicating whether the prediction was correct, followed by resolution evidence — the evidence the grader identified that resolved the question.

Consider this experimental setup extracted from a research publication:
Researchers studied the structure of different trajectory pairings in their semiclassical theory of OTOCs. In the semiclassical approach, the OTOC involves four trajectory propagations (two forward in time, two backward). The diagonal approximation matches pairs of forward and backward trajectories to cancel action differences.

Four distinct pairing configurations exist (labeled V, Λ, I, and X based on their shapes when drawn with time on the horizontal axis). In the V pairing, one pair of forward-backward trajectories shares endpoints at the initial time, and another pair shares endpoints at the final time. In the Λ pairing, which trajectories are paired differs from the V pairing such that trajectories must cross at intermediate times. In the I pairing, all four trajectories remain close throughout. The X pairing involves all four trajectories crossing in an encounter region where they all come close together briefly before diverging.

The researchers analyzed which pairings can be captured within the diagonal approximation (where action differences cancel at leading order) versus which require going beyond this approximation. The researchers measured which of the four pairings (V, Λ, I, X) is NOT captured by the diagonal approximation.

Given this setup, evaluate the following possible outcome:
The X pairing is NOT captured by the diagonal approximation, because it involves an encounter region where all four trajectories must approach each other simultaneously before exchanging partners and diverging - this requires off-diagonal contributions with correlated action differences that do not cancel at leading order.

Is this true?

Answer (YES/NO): YES